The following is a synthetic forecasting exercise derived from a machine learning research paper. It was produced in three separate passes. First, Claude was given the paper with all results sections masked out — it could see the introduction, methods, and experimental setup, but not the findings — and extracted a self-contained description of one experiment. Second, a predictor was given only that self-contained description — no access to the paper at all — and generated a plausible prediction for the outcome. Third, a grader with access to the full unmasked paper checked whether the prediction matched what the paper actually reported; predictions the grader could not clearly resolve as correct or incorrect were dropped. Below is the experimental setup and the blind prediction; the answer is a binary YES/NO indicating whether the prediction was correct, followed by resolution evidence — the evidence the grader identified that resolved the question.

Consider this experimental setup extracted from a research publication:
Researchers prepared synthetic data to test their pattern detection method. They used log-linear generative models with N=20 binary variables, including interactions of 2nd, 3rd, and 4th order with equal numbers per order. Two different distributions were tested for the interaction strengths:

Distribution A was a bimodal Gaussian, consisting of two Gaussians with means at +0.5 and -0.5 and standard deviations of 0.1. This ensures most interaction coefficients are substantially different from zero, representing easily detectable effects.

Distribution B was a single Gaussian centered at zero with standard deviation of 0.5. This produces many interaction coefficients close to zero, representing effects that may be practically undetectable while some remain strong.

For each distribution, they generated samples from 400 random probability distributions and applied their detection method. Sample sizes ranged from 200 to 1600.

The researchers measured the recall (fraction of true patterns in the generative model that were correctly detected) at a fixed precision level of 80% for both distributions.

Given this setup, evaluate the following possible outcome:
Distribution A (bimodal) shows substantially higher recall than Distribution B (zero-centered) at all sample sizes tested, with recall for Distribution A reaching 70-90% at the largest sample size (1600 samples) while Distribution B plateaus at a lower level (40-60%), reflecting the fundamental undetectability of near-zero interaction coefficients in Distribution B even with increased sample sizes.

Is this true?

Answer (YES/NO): NO